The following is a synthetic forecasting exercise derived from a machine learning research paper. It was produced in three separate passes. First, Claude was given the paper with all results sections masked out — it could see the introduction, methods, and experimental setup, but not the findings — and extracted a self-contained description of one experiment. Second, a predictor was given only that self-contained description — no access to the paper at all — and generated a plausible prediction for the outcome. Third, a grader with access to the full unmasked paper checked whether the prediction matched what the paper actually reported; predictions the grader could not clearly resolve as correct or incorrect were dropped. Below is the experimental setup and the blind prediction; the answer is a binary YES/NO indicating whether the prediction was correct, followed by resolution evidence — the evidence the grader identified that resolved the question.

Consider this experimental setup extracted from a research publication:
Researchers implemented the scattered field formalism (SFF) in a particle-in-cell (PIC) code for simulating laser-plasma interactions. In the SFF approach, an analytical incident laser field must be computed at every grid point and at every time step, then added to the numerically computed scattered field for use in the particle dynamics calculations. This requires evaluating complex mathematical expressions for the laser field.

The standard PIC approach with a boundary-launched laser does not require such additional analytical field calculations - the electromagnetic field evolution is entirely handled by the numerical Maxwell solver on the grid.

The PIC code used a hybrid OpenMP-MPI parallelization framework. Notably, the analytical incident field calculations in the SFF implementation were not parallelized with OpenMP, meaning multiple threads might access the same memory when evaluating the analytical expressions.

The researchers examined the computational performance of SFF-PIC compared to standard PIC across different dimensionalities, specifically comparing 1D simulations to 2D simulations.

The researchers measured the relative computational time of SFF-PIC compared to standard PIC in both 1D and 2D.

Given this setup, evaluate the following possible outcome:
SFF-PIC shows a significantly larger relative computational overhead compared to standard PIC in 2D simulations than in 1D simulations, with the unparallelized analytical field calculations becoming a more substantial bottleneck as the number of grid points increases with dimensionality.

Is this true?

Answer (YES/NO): YES